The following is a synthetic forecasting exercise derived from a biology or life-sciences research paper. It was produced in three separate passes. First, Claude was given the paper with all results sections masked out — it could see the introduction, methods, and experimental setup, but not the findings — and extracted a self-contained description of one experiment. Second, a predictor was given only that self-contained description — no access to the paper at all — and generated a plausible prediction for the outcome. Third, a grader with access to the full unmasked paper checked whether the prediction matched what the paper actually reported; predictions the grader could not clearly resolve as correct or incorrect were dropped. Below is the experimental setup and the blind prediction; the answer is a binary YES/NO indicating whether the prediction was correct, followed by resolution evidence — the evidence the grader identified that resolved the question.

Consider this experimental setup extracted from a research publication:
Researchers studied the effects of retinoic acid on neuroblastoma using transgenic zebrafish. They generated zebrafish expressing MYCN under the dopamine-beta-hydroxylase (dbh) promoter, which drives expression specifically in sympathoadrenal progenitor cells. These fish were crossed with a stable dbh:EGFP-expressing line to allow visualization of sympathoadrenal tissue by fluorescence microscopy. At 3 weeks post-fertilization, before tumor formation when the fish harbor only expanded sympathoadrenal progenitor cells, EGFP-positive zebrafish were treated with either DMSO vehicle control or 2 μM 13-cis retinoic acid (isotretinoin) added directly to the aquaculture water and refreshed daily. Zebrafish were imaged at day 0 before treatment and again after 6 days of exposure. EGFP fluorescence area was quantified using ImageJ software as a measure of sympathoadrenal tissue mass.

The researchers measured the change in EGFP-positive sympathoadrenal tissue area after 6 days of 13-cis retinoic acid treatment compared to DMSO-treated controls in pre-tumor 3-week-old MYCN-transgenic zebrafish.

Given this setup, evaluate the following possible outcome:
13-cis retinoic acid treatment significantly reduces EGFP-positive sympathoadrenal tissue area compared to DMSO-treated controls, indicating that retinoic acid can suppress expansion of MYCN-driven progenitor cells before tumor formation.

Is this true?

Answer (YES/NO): YES